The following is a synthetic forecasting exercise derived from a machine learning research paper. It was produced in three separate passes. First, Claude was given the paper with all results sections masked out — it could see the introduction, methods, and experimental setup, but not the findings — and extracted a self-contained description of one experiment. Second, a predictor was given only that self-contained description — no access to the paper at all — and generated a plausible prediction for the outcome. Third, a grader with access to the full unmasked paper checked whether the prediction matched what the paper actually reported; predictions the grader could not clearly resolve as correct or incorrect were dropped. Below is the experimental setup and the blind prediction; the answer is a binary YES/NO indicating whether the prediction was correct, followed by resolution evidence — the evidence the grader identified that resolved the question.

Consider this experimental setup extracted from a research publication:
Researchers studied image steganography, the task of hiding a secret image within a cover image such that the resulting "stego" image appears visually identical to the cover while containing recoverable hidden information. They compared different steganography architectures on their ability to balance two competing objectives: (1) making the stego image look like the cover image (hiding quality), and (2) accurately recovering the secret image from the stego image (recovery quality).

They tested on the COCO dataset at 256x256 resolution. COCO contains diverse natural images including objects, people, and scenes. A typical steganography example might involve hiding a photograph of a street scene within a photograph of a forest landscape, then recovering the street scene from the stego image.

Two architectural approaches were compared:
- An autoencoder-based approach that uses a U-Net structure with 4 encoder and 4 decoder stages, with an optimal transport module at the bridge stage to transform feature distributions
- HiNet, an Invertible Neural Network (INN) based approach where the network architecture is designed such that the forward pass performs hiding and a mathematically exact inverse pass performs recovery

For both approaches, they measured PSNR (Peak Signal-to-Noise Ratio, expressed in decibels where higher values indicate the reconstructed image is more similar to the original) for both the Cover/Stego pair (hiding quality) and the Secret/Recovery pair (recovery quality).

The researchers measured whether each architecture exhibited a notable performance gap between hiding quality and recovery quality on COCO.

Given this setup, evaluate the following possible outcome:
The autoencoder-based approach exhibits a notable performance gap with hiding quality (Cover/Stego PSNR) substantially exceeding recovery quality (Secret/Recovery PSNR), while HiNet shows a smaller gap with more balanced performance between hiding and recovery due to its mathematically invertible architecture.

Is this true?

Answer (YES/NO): NO